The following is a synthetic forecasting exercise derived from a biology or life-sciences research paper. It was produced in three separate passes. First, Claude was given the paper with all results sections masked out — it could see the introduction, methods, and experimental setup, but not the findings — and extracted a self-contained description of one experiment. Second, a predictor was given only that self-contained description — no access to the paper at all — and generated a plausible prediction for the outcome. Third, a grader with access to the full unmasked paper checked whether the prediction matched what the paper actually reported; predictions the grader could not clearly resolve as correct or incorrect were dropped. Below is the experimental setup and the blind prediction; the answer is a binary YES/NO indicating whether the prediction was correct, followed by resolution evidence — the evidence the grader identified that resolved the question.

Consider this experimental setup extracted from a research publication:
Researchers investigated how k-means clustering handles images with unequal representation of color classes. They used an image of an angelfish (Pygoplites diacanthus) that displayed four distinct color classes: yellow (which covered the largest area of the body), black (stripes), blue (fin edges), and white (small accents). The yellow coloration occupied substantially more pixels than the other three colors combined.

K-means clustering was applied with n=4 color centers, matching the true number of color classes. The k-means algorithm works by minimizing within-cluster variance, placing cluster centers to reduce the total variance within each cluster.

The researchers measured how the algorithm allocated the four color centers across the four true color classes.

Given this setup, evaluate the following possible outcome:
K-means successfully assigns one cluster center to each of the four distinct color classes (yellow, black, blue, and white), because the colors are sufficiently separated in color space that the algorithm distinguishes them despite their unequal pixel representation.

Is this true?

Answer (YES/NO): NO